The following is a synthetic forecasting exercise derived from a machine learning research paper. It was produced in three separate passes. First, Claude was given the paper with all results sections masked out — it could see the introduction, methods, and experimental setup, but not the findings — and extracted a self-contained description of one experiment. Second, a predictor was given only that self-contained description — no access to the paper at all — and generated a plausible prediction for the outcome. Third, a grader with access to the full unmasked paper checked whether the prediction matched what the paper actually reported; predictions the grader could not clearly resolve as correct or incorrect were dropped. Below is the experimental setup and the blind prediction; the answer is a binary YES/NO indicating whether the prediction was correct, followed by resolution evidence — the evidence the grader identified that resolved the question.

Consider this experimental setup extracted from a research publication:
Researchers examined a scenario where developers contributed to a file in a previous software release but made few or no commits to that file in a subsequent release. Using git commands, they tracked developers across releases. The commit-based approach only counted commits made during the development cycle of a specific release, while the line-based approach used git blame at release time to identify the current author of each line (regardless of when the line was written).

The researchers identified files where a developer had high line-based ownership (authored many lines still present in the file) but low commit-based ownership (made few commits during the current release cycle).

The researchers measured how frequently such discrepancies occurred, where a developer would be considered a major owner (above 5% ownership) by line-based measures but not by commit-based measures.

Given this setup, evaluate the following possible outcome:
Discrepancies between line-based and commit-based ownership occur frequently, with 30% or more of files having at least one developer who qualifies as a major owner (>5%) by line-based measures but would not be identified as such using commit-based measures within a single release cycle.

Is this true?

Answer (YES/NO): NO